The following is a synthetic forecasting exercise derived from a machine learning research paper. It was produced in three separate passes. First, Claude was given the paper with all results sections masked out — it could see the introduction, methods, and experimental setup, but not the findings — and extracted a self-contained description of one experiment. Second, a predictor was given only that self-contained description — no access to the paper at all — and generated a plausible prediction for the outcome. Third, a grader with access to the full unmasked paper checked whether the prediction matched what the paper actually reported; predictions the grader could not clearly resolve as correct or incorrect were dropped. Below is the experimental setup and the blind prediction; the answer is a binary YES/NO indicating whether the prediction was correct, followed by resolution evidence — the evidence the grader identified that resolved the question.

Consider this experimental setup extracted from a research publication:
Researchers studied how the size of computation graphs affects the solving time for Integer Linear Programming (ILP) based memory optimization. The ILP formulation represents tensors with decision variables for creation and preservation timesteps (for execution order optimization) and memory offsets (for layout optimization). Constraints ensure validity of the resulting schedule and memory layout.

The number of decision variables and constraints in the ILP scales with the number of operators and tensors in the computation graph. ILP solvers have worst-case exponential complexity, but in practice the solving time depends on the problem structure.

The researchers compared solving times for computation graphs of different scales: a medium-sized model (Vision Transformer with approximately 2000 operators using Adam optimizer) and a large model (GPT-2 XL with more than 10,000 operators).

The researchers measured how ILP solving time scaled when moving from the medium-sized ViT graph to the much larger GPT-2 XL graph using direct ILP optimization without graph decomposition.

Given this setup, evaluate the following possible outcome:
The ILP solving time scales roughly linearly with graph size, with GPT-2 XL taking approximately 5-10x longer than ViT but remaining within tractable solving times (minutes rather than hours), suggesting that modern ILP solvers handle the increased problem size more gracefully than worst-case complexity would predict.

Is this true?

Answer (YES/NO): NO